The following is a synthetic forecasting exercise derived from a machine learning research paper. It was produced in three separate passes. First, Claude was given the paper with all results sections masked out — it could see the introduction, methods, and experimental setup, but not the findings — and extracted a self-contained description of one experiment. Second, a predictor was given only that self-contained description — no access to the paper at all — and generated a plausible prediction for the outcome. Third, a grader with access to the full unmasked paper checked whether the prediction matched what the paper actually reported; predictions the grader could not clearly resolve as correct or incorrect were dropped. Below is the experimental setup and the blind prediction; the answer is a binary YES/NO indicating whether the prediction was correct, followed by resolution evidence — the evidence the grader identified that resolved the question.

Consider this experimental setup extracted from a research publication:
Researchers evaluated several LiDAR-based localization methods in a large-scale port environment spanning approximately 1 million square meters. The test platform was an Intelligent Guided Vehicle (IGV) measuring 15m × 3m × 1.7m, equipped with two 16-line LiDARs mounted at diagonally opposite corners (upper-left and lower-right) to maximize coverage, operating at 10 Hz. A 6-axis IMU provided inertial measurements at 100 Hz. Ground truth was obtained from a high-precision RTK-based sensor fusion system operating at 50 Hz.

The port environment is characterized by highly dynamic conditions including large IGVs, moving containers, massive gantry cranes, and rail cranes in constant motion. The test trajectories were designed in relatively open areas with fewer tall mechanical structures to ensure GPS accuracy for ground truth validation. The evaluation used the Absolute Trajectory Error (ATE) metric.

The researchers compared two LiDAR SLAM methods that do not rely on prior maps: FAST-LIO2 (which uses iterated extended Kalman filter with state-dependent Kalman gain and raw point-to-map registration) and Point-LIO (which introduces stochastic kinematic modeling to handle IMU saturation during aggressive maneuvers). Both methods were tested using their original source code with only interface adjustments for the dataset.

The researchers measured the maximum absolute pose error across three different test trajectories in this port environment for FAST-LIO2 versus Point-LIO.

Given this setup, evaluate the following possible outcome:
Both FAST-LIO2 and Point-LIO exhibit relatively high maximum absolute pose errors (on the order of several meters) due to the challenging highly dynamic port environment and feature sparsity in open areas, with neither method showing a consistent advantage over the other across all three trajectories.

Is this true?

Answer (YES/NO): NO